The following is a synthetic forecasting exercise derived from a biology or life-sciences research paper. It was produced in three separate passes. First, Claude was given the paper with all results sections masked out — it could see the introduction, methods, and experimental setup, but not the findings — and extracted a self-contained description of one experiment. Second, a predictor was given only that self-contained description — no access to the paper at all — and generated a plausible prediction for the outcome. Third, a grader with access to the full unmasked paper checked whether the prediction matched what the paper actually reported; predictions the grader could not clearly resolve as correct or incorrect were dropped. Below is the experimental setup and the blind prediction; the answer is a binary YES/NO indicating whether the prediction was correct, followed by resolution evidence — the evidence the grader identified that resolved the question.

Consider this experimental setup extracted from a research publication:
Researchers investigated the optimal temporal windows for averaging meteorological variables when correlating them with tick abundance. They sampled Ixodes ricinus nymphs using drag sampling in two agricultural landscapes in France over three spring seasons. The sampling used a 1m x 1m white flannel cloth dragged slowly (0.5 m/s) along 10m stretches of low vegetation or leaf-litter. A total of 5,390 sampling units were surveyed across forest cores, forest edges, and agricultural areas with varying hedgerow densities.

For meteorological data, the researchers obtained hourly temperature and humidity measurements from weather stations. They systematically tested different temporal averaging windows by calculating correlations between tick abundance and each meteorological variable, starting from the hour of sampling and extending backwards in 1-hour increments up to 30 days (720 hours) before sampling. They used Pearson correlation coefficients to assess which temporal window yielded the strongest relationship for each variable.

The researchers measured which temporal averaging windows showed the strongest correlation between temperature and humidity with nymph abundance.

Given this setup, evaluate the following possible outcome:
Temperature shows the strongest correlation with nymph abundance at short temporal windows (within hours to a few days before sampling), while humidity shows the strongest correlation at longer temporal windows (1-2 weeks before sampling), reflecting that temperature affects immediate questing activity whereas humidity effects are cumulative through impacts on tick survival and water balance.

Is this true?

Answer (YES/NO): YES